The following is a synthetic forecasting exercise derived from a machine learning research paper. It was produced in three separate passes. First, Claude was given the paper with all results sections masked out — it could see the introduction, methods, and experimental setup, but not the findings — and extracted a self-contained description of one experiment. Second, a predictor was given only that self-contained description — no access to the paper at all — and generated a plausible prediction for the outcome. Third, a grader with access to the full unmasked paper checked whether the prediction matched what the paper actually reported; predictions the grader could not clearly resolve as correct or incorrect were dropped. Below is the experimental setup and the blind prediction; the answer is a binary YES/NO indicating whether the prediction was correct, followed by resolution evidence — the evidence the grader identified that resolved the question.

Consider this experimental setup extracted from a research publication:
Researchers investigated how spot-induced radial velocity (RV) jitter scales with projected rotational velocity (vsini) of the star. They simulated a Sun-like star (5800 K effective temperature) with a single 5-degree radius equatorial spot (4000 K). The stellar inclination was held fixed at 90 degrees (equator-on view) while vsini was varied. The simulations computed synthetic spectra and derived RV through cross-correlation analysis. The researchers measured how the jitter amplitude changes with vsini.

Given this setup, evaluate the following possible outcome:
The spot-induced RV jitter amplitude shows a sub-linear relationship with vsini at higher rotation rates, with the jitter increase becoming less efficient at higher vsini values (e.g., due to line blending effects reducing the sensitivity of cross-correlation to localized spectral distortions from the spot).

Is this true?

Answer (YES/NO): NO